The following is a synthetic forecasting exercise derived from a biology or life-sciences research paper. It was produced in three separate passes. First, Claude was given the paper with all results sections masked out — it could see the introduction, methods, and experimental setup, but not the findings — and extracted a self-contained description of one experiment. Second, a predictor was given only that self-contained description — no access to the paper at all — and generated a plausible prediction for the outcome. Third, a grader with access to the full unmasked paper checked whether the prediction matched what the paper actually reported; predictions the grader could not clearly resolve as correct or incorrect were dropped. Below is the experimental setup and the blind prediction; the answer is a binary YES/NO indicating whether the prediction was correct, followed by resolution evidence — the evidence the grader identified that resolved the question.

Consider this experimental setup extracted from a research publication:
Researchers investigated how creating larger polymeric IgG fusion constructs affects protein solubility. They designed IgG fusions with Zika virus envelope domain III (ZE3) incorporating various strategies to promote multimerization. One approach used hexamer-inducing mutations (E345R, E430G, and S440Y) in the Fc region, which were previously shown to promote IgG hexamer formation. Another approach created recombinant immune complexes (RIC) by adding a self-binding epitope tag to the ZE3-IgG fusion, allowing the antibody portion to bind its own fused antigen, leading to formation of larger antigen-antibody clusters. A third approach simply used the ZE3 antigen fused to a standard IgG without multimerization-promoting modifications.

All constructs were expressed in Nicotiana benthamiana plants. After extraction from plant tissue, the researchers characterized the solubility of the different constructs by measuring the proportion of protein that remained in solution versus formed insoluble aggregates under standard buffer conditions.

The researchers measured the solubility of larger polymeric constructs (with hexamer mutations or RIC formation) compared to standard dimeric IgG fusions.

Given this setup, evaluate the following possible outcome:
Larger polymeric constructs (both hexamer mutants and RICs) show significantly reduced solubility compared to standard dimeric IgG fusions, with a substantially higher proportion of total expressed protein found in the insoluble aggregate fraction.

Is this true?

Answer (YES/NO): NO